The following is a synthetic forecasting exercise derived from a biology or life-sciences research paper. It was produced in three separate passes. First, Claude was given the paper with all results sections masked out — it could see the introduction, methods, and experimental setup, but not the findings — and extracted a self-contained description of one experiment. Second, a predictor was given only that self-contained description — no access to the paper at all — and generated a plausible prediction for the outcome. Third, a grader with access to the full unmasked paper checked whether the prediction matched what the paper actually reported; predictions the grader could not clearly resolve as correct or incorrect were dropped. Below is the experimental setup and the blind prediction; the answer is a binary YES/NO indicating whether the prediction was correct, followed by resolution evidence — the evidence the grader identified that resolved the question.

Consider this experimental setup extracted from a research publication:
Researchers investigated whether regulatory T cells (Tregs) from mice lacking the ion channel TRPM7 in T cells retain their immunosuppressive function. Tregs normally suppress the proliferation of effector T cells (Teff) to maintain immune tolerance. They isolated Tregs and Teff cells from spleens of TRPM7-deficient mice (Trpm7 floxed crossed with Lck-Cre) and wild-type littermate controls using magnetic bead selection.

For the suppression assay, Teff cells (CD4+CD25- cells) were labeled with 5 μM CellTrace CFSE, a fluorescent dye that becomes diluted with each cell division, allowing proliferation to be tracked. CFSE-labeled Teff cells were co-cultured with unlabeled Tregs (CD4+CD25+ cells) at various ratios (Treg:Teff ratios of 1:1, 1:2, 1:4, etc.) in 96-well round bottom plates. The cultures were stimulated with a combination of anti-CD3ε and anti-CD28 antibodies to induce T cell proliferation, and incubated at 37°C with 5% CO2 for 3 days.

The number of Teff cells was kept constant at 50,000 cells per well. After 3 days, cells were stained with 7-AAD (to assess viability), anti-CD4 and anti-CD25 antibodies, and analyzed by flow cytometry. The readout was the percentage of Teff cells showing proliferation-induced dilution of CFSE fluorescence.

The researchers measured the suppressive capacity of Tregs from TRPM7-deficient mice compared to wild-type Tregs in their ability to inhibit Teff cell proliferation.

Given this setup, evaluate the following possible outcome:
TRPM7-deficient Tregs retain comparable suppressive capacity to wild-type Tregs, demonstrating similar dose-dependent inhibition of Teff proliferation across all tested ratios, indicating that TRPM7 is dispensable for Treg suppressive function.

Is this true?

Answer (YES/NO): YES